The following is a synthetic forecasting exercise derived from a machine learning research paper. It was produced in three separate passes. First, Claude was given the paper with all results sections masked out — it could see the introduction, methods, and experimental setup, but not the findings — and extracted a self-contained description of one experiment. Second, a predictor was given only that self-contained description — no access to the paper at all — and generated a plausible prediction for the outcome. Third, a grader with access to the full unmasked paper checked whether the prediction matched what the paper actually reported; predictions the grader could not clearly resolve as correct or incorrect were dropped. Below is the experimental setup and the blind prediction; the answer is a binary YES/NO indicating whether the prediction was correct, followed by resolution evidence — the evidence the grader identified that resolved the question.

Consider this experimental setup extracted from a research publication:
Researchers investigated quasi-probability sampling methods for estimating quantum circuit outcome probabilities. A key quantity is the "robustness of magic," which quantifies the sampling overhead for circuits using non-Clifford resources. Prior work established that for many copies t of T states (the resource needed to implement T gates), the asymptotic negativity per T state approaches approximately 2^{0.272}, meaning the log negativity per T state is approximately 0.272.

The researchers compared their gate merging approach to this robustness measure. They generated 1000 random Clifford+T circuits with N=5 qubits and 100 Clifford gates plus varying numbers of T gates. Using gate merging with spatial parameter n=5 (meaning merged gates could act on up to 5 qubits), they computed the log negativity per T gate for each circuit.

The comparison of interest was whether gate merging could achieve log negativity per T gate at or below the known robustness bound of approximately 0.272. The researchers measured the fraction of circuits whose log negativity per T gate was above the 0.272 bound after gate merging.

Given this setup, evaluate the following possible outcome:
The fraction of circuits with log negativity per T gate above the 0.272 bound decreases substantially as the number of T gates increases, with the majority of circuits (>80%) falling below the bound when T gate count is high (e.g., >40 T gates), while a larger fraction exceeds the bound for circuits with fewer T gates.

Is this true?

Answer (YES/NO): YES